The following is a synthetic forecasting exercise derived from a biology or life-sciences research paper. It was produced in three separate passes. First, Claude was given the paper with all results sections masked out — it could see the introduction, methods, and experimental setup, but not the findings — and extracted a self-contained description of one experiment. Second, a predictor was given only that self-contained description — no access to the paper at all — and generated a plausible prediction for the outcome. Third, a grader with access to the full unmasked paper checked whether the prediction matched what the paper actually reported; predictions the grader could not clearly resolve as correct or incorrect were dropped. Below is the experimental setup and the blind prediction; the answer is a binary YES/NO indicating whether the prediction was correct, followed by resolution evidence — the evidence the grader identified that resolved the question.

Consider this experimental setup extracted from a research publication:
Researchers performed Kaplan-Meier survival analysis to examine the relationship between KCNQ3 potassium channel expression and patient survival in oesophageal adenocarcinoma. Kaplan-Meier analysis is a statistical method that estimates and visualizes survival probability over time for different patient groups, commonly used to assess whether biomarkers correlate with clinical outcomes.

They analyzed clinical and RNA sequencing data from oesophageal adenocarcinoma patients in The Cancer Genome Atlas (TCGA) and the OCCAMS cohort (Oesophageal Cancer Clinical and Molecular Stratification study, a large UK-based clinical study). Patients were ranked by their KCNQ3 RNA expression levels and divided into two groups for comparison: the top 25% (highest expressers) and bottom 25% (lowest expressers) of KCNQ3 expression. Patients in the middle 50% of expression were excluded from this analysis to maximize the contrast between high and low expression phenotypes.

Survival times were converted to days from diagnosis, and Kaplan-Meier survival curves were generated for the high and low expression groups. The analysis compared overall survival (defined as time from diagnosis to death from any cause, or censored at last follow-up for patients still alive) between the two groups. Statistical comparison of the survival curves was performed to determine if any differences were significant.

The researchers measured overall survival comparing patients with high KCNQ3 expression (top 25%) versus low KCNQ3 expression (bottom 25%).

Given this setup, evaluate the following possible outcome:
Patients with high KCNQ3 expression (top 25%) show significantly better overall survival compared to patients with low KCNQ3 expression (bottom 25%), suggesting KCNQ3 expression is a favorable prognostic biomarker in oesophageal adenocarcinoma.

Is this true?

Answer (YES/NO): NO